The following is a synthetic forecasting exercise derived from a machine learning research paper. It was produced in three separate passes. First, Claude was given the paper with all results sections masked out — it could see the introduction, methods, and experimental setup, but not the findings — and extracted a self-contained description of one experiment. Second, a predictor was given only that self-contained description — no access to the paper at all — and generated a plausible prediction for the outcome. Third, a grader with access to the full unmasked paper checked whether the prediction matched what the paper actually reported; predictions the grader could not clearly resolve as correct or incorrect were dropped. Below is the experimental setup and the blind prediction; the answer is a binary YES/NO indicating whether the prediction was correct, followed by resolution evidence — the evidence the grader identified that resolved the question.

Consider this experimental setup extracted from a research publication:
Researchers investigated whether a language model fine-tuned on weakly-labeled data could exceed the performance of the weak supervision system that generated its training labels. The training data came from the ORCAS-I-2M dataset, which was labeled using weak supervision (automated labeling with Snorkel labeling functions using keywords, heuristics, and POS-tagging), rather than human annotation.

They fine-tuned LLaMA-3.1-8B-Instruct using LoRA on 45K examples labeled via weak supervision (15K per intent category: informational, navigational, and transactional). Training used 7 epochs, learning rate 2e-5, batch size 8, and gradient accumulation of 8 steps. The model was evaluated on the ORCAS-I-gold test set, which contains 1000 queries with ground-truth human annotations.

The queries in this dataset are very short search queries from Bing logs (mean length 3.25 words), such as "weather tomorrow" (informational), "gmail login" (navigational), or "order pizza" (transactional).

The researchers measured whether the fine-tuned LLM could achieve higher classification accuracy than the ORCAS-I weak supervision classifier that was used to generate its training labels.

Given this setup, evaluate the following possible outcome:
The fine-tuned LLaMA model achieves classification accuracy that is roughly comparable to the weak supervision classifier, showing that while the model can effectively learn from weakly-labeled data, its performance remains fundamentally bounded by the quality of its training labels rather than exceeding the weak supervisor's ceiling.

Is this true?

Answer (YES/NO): NO